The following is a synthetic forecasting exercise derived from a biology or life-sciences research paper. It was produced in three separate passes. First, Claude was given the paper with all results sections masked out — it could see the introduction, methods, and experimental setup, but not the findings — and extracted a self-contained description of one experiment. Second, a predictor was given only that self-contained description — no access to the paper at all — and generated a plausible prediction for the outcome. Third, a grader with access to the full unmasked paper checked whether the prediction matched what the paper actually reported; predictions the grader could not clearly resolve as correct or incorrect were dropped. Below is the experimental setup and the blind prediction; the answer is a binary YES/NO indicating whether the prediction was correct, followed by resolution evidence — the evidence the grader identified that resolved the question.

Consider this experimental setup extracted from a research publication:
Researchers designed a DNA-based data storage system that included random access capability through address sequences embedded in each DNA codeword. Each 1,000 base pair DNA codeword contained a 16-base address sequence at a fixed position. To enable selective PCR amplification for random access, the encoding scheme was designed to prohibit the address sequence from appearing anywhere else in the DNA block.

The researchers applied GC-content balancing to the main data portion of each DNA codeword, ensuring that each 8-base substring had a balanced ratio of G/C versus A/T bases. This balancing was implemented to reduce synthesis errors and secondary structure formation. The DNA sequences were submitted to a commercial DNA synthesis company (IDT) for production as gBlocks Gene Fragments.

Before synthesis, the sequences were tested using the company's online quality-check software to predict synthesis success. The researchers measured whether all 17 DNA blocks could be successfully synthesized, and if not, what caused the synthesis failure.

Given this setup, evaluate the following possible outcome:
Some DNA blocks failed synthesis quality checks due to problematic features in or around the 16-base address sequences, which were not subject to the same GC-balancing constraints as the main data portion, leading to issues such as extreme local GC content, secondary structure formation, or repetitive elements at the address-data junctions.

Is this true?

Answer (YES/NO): YES